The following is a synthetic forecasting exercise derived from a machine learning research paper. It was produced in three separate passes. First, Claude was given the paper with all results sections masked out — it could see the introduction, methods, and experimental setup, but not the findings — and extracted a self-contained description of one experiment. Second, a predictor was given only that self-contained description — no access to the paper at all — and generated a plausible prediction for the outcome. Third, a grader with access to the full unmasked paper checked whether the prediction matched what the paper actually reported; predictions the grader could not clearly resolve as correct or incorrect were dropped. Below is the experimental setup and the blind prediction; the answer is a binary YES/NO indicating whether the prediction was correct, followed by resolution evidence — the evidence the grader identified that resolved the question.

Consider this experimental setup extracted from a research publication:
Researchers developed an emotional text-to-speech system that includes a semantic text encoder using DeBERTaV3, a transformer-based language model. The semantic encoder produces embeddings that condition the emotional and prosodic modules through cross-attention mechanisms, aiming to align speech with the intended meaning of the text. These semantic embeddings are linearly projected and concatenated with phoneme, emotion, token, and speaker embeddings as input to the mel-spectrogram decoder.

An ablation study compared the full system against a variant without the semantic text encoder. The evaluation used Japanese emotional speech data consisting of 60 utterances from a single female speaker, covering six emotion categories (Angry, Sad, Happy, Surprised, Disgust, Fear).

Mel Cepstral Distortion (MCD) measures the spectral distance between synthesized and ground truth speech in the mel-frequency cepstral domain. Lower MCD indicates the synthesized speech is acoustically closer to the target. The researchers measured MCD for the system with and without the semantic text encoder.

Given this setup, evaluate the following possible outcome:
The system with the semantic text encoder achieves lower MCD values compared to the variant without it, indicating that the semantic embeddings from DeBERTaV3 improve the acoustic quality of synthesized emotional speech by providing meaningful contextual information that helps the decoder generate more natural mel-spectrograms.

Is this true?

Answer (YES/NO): YES